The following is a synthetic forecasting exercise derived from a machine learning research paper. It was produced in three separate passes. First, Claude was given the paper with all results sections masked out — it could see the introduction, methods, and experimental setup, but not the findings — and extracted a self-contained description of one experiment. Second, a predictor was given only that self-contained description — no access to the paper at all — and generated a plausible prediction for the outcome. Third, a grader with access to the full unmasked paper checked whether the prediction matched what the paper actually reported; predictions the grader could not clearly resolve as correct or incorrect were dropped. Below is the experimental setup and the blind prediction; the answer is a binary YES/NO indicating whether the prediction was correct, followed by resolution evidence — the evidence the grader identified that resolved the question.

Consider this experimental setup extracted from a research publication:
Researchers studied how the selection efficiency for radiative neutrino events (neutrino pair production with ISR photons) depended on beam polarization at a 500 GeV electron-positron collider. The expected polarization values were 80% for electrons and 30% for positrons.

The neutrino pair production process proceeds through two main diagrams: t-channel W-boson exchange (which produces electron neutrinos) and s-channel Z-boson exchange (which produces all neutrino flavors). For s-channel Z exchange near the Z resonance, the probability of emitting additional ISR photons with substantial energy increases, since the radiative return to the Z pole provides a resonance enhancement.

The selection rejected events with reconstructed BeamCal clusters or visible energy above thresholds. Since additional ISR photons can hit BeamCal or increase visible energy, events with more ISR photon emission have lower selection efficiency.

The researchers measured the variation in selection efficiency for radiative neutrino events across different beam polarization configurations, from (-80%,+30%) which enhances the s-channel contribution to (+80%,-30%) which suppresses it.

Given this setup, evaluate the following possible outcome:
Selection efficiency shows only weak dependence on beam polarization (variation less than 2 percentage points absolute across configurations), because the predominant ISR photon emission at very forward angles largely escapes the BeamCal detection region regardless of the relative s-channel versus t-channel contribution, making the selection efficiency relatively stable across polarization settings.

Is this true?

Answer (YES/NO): NO